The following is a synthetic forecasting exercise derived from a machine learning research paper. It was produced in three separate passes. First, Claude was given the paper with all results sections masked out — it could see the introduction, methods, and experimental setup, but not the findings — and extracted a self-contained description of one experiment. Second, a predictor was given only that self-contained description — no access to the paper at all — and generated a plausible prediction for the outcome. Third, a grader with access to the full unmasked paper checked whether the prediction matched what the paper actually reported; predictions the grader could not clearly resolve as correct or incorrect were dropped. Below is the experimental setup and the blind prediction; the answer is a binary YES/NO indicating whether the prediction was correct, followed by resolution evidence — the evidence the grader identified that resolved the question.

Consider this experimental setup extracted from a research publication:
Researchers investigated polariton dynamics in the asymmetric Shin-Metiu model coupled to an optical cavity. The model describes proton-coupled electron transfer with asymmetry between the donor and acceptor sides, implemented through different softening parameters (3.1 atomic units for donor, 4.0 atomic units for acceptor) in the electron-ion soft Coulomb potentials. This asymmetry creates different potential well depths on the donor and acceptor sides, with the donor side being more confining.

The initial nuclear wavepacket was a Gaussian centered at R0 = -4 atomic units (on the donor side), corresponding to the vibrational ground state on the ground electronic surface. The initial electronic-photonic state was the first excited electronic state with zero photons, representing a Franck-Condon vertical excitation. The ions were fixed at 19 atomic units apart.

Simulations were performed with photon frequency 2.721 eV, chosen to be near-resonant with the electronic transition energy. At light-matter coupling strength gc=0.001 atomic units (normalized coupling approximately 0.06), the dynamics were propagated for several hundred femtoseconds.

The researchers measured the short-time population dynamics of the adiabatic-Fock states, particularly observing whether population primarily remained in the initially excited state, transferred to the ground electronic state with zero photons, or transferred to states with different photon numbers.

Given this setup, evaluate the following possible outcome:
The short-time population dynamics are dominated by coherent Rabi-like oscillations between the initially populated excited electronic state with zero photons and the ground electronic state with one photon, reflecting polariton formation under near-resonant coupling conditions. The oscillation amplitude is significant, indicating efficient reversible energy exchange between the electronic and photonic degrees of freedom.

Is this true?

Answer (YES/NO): YES